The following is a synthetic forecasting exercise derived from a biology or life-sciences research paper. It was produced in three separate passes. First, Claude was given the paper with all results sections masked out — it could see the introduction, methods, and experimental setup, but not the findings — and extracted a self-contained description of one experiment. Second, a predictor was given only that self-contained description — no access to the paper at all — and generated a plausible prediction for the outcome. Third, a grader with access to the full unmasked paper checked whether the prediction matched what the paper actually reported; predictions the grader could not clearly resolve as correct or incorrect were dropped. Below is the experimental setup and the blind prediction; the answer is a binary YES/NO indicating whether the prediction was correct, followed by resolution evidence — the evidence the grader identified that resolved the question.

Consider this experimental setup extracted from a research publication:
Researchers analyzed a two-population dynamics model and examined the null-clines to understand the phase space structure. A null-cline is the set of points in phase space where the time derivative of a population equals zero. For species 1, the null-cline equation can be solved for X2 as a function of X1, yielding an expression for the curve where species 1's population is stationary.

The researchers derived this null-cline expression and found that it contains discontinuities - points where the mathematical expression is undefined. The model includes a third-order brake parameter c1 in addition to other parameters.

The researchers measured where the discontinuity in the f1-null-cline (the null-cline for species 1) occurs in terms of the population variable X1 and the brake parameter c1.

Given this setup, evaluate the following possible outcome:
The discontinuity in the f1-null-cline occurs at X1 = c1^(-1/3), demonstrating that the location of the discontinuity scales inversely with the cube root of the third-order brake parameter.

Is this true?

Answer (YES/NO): NO